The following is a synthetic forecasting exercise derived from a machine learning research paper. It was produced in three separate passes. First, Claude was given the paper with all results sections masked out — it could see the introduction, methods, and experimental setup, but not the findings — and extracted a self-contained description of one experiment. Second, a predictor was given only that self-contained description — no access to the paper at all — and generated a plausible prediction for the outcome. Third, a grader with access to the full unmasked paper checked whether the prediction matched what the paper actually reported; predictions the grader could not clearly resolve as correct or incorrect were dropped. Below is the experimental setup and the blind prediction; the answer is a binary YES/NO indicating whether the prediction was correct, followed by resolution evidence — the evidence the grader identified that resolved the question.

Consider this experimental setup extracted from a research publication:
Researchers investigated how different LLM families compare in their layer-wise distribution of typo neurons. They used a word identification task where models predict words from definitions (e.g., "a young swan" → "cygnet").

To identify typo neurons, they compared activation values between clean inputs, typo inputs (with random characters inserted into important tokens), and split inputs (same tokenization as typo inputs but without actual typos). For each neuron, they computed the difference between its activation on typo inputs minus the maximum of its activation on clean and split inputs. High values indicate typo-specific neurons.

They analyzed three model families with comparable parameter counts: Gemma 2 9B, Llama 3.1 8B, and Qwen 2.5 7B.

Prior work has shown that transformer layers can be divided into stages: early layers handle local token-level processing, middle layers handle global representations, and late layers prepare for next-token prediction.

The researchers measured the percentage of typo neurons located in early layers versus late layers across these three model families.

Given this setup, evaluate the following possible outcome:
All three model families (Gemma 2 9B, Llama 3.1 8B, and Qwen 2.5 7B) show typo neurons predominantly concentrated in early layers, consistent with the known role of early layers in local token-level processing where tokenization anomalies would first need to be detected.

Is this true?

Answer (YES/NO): NO